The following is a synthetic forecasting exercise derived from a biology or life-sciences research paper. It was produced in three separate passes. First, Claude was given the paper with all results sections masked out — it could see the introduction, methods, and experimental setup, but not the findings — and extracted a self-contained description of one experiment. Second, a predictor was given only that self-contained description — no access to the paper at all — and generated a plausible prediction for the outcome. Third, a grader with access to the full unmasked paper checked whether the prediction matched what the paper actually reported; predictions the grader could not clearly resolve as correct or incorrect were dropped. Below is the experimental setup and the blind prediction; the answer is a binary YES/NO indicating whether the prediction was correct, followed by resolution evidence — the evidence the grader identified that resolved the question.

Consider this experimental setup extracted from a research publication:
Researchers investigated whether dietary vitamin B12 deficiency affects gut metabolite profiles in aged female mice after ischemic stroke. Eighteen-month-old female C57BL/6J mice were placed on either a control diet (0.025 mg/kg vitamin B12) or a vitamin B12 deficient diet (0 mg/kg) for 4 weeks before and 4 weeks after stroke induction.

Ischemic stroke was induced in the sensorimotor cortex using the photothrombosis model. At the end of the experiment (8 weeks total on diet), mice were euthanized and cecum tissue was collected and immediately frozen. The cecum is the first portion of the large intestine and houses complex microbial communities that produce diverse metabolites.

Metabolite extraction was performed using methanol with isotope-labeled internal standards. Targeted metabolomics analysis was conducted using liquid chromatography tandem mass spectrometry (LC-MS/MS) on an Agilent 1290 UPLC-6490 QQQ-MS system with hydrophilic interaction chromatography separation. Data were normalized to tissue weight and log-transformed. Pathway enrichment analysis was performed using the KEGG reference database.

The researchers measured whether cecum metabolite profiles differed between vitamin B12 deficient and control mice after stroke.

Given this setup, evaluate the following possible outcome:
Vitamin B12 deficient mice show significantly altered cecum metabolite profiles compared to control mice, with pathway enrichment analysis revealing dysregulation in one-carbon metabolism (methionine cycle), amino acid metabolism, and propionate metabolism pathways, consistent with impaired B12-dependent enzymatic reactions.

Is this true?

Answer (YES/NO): NO